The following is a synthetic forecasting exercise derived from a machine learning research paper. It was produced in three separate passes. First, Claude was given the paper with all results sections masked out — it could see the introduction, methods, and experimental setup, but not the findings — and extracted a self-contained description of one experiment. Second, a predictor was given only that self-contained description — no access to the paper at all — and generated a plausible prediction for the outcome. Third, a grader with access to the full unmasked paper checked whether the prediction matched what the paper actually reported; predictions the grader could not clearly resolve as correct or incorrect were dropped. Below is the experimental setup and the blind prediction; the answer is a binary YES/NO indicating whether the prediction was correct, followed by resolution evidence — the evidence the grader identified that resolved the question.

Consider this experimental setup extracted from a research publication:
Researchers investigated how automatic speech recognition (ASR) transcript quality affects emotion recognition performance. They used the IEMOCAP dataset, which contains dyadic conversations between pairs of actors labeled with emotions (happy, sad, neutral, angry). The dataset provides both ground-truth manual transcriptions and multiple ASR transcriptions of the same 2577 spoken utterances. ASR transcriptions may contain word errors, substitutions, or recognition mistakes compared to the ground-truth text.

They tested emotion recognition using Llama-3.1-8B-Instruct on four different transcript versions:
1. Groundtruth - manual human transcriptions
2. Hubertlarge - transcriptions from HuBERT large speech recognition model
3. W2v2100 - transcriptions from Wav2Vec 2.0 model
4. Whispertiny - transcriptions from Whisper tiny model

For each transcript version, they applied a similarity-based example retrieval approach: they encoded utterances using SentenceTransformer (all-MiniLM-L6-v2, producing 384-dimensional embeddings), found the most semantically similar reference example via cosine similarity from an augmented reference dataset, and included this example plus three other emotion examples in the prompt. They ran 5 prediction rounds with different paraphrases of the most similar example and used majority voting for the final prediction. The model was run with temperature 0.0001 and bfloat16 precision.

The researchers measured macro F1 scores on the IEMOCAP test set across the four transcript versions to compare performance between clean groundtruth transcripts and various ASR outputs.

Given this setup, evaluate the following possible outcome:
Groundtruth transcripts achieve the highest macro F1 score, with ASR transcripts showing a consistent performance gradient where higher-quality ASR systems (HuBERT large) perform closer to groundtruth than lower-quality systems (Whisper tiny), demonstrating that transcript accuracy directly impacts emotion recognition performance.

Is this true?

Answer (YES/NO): YES